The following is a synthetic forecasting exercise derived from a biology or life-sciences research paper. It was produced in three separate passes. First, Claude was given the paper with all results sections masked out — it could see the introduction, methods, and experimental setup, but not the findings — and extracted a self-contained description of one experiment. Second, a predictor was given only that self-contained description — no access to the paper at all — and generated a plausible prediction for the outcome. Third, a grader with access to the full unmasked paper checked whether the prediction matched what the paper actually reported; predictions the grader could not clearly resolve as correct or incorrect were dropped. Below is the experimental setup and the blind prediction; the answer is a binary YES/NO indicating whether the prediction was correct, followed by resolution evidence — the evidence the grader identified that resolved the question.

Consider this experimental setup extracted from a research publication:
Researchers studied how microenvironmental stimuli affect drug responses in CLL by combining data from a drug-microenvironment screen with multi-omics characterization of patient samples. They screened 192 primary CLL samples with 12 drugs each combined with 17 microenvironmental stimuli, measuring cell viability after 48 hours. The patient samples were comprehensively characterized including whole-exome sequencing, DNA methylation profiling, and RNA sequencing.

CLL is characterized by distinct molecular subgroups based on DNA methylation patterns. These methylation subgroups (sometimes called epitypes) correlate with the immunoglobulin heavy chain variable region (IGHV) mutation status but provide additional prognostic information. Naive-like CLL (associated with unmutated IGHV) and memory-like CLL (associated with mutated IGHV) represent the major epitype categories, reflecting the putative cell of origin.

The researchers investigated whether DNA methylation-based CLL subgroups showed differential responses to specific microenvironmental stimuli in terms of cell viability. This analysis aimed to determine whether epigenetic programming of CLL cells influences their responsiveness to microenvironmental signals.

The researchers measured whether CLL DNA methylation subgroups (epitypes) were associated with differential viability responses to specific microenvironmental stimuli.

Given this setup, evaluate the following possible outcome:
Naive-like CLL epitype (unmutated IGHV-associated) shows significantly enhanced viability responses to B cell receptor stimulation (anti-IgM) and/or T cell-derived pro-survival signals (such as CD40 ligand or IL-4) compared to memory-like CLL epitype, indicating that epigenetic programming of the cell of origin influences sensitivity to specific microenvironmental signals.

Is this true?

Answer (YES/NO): NO